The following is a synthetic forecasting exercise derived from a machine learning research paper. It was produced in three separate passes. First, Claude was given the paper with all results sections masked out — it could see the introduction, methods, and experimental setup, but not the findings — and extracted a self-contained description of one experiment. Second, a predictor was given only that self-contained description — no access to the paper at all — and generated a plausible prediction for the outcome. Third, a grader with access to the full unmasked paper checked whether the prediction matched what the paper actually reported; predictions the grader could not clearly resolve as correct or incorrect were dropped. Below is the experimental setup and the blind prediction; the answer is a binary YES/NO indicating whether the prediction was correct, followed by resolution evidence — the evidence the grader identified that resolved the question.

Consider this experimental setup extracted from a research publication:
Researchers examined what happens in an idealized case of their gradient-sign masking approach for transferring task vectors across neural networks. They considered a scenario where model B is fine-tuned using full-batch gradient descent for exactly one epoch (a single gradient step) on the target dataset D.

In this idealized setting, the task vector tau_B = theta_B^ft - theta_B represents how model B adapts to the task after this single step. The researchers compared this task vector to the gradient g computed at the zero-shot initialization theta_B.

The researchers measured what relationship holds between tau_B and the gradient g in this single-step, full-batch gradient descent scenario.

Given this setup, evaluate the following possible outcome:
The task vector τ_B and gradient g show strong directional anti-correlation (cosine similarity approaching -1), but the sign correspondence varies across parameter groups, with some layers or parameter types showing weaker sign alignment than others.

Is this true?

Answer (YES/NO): NO